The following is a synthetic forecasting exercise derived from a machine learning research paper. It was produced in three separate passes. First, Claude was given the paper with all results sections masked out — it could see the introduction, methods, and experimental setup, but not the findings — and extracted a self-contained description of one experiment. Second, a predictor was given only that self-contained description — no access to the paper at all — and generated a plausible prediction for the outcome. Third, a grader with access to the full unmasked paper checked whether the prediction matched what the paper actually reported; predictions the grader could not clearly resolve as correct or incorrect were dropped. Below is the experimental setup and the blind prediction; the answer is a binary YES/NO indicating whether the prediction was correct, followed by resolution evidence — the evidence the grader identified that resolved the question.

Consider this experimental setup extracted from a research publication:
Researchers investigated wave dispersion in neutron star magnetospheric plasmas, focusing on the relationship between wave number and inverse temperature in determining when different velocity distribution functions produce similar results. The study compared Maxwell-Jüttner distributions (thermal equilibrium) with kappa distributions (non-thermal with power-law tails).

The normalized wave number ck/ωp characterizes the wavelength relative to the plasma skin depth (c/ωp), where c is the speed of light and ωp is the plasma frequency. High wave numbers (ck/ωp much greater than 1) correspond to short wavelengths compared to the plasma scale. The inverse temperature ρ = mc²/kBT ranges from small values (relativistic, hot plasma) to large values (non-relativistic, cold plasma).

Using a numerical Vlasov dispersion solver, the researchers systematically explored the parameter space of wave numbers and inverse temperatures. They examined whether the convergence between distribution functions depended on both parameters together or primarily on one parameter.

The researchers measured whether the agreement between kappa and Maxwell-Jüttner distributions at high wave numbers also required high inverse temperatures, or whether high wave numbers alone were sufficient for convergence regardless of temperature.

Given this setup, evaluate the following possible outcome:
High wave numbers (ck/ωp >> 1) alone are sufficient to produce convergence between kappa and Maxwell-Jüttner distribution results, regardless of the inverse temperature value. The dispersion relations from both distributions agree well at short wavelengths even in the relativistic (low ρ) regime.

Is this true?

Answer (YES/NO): NO